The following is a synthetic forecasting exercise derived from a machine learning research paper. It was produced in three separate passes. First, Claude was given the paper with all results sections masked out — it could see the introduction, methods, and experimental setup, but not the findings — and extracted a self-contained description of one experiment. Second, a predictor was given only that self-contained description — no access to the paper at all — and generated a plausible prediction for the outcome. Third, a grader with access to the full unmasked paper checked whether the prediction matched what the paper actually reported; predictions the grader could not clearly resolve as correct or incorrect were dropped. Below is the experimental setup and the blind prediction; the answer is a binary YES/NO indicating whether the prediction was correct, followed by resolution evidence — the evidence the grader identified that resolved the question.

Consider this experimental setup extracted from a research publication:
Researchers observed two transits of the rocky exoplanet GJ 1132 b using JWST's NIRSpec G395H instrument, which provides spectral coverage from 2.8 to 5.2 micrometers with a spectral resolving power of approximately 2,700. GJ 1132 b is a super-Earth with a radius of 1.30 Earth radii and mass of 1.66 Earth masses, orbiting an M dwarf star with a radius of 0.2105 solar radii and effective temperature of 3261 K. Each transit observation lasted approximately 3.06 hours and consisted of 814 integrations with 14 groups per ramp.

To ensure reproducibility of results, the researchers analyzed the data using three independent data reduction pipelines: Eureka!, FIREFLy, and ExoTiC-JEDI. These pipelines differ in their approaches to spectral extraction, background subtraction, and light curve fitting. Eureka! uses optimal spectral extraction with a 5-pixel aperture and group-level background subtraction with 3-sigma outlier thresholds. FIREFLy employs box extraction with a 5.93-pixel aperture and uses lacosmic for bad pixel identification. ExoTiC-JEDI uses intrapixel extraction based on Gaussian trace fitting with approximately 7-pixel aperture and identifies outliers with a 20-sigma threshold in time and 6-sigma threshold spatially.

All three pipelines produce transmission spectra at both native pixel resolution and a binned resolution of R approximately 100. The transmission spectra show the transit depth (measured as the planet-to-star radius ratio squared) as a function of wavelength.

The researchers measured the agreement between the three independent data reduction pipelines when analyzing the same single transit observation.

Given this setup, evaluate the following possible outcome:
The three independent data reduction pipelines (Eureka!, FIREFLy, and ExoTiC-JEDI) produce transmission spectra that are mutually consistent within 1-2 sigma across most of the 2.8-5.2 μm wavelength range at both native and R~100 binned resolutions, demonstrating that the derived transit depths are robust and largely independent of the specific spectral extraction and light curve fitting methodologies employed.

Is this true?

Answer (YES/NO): NO